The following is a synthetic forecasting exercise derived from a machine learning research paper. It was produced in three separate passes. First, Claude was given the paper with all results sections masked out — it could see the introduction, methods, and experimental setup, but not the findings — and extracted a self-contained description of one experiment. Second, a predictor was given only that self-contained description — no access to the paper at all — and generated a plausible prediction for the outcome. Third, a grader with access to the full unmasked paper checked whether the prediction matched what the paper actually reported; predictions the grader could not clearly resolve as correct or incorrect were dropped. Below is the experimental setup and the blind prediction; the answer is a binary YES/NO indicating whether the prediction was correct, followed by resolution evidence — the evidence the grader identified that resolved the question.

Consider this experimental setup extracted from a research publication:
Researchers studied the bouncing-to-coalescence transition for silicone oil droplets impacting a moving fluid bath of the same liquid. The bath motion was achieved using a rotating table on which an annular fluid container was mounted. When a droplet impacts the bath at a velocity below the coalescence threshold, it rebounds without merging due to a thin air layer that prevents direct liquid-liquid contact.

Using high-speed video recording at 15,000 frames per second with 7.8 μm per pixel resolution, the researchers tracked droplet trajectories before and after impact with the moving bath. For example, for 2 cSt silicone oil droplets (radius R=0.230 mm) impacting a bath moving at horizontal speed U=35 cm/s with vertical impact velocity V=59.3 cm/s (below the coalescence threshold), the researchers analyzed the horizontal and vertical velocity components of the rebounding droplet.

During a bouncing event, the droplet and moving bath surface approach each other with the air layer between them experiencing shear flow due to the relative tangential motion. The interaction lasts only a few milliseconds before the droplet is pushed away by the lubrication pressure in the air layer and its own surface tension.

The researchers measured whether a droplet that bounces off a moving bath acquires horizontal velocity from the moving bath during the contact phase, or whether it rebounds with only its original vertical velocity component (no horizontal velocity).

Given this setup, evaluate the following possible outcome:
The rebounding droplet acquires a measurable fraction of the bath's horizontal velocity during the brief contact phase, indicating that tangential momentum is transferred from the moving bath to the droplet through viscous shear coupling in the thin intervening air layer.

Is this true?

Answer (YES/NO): NO